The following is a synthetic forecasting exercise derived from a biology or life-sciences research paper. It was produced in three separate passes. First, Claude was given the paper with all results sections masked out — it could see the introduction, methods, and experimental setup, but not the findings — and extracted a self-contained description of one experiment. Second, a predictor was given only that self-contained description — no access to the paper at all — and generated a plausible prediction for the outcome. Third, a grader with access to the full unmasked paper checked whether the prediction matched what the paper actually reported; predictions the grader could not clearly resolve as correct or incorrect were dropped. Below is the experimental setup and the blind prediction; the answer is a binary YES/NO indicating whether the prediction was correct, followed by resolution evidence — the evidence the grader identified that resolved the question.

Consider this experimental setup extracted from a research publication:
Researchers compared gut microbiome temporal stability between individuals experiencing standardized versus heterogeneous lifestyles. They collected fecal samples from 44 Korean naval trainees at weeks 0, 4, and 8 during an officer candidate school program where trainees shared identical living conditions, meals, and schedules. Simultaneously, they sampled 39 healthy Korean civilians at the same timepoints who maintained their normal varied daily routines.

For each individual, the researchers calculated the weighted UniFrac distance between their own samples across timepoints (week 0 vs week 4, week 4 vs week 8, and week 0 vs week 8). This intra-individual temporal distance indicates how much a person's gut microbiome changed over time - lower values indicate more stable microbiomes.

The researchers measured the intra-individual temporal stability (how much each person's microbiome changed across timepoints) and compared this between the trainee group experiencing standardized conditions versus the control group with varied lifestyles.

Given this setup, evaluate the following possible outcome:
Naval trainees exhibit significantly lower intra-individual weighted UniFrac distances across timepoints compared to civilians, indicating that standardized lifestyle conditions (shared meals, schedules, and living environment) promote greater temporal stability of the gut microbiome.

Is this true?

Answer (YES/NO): NO